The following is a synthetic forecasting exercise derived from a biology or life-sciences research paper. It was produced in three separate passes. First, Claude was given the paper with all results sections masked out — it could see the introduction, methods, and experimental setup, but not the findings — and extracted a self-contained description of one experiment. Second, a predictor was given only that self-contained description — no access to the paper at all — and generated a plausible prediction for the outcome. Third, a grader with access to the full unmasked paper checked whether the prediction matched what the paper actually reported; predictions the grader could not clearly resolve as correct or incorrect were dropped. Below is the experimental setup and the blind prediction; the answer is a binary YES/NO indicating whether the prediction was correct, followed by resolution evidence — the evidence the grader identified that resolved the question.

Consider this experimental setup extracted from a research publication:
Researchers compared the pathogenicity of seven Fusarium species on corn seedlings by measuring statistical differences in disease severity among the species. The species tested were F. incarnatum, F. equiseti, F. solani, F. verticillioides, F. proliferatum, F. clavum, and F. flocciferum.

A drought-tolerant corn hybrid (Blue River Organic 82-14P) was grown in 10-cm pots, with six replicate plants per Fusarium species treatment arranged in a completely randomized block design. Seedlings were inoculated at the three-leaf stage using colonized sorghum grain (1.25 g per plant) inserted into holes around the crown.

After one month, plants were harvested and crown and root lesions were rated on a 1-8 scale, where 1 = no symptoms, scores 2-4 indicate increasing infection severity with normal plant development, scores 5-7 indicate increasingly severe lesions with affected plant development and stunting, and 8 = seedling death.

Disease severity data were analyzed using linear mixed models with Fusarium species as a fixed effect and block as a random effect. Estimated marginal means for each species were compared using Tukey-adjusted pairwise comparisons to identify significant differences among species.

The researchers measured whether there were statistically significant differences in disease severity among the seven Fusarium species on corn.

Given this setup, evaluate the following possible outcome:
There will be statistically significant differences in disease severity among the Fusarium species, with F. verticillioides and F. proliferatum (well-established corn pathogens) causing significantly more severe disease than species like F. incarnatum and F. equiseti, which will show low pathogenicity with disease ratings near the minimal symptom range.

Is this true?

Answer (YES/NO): NO